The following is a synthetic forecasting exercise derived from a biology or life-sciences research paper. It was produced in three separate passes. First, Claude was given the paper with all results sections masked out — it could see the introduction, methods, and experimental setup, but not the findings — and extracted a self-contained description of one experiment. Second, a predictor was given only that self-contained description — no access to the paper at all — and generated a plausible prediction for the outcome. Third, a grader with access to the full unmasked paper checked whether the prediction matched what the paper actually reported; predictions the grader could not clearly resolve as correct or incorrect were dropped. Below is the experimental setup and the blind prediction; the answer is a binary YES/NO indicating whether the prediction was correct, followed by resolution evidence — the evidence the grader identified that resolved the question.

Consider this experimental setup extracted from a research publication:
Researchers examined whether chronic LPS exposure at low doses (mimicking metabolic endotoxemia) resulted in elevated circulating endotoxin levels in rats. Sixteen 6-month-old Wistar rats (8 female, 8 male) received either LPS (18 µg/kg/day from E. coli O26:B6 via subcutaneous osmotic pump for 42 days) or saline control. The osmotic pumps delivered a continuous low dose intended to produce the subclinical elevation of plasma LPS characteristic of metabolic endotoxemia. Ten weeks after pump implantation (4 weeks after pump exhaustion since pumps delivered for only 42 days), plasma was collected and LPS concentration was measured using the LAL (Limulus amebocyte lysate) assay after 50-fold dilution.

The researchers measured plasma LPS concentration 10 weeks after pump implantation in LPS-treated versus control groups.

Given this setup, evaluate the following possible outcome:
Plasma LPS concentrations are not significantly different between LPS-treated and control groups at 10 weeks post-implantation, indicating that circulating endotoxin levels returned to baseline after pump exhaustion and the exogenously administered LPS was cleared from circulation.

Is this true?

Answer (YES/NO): NO